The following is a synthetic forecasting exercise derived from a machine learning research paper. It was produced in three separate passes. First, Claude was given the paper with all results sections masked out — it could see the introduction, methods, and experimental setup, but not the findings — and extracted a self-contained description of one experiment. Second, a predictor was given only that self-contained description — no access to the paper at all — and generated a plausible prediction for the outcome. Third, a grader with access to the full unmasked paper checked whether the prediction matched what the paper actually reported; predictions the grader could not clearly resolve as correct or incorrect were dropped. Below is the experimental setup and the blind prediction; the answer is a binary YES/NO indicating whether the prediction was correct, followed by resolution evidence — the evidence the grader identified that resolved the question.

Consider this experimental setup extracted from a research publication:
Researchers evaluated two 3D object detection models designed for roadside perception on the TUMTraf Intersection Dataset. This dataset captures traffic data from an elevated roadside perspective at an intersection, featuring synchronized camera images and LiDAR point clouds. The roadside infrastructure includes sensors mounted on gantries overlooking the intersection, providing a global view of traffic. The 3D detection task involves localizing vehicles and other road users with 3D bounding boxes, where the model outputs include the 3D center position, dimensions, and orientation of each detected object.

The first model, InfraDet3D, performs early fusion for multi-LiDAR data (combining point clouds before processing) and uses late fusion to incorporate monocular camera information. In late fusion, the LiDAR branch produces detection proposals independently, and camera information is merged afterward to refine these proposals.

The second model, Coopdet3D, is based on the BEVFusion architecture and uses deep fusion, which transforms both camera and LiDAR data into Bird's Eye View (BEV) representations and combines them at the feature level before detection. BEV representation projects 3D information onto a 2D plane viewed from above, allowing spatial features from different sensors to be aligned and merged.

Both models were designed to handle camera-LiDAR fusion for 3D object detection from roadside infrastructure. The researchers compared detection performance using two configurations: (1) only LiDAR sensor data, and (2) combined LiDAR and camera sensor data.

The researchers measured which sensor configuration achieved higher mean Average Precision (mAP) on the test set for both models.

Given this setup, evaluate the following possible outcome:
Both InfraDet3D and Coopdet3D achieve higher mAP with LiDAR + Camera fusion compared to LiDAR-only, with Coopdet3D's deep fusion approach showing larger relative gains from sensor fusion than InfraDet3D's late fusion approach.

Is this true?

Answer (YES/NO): NO